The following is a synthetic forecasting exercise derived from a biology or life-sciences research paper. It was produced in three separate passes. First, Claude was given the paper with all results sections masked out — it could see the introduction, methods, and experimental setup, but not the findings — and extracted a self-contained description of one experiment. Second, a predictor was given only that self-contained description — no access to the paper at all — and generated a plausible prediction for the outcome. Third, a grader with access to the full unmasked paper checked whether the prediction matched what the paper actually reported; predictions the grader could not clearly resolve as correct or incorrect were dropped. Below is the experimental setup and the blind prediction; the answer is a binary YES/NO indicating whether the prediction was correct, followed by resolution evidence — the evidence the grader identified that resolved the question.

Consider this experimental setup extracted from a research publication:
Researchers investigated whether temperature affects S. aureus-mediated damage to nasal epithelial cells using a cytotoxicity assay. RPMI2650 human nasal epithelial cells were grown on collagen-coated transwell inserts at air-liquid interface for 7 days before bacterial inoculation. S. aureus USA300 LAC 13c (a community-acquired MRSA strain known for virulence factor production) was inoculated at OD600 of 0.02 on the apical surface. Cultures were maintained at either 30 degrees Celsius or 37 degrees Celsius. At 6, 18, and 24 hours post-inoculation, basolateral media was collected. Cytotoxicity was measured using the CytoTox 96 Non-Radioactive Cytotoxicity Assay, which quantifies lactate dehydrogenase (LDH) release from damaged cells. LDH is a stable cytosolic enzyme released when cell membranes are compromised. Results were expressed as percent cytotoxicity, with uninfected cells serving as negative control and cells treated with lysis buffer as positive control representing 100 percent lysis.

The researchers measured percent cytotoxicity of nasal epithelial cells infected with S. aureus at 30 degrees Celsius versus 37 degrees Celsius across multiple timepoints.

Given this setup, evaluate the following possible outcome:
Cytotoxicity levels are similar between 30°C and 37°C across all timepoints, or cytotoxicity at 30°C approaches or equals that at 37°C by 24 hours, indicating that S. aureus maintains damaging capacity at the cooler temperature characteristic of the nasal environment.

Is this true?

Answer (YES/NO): YES